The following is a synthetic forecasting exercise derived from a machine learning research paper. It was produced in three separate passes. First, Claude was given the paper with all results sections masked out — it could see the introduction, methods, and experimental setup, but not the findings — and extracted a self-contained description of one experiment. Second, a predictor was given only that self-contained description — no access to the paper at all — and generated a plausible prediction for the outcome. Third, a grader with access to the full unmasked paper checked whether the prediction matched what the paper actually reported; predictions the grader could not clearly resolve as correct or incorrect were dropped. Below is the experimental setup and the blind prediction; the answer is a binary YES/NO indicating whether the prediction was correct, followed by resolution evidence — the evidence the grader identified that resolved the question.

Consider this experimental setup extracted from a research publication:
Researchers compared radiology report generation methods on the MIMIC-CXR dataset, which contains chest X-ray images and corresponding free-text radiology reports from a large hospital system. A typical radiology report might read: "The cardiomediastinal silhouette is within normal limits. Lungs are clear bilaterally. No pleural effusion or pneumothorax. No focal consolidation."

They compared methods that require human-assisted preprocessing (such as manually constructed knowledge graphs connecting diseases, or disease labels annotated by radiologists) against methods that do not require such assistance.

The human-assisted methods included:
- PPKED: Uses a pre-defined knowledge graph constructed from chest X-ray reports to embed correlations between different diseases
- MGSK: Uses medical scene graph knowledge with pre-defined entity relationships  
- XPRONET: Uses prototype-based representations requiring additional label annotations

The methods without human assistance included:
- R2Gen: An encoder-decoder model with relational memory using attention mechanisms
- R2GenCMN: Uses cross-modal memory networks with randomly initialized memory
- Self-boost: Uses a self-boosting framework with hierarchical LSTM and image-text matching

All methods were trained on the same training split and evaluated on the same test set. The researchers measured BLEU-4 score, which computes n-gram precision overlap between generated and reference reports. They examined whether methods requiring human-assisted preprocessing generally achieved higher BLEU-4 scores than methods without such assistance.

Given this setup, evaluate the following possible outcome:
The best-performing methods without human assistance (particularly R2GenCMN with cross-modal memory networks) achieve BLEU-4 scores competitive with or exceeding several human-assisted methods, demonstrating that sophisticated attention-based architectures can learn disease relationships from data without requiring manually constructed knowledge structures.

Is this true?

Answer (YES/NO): NO